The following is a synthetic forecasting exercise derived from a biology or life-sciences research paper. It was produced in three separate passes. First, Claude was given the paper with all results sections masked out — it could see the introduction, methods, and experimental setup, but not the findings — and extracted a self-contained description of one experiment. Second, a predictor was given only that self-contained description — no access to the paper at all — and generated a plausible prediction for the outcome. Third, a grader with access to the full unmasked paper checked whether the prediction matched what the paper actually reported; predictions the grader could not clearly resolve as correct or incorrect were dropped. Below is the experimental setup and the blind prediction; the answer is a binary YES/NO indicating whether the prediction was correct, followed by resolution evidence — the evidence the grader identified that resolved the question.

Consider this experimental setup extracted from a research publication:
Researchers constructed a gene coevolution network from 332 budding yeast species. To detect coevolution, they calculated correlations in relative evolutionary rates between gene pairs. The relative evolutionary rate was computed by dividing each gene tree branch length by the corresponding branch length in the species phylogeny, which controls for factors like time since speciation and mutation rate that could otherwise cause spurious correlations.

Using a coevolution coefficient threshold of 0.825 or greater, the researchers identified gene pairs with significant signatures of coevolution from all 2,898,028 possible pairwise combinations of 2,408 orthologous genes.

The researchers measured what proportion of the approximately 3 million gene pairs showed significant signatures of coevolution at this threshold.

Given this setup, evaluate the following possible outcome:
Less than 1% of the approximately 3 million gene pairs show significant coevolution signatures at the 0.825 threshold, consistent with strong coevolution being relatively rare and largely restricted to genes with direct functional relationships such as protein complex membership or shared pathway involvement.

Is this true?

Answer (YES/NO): NO